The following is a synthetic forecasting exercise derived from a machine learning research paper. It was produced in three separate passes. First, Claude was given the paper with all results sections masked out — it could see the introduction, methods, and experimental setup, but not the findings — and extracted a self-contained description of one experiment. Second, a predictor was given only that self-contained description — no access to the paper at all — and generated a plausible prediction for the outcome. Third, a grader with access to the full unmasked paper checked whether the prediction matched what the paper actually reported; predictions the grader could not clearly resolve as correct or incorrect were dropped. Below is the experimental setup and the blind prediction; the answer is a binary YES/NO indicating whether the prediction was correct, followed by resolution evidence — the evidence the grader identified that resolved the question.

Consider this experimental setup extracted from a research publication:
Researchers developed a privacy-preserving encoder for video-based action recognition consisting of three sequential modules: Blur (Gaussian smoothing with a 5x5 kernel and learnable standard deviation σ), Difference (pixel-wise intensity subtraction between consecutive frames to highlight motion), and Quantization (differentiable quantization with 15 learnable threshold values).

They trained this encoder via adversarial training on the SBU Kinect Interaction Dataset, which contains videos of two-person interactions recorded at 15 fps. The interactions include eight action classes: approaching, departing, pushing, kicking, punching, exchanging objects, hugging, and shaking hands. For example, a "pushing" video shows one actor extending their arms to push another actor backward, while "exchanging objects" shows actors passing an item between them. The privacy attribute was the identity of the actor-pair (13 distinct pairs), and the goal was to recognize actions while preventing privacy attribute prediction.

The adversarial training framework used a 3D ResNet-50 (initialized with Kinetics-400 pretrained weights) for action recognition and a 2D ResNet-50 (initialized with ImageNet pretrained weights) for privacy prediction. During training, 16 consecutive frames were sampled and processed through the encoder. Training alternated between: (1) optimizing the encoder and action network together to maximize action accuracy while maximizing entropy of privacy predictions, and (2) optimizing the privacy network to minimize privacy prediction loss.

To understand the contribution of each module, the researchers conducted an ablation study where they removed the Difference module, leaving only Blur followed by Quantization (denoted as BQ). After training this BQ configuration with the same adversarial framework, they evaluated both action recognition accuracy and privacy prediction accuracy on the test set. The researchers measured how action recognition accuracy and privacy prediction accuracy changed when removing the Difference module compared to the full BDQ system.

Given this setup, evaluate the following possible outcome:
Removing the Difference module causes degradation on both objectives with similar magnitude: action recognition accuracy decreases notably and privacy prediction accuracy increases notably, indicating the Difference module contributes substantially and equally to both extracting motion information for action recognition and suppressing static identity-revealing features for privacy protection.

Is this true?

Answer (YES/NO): NO